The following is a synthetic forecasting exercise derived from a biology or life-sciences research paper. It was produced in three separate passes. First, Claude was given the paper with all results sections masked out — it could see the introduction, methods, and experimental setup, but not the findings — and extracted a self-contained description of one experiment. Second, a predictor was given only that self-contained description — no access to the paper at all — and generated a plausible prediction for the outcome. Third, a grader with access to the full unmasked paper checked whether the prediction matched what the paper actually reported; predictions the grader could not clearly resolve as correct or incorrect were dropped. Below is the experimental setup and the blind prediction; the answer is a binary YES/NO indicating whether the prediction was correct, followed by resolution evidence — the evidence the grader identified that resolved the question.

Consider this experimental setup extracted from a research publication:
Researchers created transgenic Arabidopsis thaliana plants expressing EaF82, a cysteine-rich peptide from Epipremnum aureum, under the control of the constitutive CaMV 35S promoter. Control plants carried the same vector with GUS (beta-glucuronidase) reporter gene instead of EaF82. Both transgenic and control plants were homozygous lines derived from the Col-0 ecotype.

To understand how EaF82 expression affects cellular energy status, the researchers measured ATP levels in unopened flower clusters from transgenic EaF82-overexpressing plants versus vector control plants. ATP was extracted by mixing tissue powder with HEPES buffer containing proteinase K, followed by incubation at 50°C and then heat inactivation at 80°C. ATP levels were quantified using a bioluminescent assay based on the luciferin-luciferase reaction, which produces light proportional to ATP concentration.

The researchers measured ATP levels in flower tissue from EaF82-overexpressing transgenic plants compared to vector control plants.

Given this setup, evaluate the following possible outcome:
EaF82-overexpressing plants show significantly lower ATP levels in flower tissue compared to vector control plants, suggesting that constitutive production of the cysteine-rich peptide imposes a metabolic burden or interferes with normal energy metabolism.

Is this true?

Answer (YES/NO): YES